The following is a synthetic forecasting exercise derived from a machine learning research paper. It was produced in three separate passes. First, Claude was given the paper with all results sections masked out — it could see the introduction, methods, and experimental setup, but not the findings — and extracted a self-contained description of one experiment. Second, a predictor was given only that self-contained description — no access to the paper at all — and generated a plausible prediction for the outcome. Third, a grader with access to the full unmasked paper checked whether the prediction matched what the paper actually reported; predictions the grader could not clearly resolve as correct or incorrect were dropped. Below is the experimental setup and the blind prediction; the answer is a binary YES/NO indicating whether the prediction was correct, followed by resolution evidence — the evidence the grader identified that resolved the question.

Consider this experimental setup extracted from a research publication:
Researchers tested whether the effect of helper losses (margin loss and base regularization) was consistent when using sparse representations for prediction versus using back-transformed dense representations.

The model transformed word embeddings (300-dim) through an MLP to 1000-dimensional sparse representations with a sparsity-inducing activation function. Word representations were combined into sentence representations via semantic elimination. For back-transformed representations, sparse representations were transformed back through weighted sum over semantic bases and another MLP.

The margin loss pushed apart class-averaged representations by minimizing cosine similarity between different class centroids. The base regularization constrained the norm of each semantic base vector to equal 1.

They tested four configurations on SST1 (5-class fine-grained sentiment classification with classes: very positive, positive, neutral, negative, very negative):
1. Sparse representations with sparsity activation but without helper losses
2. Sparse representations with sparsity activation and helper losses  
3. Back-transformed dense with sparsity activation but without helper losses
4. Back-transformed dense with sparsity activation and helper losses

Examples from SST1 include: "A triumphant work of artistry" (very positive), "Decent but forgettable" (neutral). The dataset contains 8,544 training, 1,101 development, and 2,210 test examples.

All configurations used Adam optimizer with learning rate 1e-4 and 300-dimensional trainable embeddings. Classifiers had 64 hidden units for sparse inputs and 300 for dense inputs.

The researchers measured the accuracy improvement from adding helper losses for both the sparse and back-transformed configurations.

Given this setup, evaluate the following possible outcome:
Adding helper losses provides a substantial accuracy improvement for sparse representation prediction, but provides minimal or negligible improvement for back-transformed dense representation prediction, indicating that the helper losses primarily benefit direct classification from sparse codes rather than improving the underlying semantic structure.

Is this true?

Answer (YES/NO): NO